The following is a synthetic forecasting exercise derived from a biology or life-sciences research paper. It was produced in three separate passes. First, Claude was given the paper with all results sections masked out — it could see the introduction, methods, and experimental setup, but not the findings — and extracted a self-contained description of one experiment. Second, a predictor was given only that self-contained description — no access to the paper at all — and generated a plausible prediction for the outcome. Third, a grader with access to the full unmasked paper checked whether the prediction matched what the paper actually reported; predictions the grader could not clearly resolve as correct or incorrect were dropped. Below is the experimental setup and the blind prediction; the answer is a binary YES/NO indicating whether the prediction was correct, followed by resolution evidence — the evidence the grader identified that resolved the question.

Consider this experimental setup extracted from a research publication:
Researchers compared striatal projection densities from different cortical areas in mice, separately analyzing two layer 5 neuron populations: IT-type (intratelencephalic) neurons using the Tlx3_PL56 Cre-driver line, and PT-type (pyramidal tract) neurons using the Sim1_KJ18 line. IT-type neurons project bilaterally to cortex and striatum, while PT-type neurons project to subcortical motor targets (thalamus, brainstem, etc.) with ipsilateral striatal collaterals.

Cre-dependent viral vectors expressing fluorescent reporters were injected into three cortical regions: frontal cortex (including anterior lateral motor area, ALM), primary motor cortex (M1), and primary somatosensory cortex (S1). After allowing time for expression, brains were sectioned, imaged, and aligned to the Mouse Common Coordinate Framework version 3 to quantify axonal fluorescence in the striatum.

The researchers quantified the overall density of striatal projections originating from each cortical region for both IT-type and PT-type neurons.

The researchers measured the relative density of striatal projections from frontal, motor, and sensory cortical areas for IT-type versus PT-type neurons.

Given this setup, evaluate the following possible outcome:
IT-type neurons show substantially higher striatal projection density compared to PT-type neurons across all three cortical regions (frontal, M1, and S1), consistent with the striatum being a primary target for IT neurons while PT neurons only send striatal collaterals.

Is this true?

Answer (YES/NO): NO